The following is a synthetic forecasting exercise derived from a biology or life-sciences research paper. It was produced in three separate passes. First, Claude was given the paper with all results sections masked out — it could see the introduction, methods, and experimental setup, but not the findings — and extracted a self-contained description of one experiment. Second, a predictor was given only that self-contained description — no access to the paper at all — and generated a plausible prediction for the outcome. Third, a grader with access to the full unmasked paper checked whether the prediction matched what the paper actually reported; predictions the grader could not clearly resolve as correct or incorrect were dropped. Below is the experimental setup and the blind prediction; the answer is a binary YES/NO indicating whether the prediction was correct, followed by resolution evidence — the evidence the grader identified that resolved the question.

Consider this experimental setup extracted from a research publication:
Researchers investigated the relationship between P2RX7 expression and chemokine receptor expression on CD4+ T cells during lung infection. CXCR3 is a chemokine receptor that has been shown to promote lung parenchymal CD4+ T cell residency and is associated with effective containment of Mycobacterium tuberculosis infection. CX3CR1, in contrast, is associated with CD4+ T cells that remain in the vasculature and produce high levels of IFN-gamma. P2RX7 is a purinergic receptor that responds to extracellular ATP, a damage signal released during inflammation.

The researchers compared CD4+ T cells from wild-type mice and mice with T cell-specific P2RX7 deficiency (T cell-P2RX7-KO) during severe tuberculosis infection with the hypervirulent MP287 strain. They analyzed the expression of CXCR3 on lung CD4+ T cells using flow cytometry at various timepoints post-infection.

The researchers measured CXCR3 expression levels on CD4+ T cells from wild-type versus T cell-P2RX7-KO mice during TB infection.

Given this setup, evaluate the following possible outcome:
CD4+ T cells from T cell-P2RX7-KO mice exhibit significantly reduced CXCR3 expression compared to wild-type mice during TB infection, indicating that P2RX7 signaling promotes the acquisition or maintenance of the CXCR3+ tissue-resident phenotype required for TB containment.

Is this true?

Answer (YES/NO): YES